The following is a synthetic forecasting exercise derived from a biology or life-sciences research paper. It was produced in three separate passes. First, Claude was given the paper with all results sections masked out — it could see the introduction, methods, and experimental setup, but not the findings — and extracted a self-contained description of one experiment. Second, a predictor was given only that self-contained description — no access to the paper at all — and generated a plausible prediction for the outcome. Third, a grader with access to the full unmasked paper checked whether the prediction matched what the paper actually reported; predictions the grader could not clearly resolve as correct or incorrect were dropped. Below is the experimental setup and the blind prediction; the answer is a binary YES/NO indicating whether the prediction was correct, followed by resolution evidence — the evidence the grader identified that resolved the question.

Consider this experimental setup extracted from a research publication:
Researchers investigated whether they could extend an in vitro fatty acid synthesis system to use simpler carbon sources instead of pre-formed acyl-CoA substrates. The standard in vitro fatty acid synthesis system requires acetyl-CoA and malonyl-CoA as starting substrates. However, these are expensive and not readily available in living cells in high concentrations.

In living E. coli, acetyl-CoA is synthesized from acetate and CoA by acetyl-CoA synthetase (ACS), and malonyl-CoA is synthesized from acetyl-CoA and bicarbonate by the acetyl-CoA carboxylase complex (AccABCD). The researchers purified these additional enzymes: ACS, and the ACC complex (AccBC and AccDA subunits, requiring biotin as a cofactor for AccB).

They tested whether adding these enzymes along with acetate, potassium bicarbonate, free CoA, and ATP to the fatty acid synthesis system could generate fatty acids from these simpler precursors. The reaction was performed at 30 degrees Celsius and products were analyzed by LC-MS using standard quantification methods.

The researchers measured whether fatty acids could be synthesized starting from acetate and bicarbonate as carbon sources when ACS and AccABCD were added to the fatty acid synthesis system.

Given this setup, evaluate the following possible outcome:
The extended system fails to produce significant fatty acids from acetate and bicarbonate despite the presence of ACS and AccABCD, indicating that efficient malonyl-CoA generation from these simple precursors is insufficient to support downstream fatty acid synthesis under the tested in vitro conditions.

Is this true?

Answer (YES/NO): NO